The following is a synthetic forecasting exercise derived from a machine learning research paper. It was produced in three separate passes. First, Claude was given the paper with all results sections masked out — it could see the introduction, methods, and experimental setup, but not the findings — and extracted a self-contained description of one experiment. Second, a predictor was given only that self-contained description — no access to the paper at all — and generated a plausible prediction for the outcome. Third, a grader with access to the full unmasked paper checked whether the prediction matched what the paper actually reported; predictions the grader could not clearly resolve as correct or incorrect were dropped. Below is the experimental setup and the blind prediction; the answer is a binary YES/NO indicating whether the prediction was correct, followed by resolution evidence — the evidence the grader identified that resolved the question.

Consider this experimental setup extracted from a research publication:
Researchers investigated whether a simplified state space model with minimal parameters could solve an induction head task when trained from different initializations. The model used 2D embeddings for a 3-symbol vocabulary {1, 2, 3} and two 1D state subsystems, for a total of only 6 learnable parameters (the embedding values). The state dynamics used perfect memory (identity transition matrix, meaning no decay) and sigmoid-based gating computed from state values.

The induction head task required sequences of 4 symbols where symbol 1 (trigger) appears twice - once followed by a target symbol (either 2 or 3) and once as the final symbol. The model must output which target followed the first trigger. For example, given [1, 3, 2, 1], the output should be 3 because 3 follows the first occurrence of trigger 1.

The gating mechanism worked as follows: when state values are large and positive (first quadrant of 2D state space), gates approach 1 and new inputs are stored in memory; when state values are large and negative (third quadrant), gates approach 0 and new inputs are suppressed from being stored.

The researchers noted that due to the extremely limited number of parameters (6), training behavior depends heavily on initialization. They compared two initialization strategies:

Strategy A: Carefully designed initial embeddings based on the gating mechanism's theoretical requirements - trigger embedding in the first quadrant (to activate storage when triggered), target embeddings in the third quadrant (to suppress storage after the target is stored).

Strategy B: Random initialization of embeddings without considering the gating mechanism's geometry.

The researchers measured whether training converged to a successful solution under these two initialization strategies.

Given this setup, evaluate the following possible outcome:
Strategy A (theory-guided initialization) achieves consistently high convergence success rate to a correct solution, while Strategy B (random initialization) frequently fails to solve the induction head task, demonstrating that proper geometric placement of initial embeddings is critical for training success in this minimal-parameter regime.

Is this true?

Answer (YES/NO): YES